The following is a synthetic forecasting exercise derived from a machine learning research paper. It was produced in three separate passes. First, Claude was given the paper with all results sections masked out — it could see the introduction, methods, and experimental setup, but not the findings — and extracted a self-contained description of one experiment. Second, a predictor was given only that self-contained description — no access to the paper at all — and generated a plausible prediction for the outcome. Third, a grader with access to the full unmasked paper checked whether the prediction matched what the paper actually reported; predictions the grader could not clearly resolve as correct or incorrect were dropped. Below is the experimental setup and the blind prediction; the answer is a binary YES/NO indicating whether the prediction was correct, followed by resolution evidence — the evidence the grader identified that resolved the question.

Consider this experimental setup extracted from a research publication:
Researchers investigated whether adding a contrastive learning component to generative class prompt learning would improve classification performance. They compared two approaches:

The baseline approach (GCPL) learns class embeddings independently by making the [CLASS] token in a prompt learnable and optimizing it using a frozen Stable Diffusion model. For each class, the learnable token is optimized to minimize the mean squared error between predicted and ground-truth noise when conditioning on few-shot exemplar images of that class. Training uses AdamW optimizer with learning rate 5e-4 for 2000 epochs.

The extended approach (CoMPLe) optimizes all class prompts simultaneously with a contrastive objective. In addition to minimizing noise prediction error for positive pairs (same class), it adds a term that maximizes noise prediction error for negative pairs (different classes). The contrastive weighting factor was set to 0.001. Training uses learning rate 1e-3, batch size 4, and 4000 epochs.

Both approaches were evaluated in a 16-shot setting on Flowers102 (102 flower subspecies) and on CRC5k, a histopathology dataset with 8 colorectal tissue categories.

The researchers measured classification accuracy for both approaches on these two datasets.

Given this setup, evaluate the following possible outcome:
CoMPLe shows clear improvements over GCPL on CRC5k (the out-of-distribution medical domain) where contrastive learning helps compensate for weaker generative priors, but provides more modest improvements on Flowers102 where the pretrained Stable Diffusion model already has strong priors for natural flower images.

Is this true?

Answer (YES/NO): NO